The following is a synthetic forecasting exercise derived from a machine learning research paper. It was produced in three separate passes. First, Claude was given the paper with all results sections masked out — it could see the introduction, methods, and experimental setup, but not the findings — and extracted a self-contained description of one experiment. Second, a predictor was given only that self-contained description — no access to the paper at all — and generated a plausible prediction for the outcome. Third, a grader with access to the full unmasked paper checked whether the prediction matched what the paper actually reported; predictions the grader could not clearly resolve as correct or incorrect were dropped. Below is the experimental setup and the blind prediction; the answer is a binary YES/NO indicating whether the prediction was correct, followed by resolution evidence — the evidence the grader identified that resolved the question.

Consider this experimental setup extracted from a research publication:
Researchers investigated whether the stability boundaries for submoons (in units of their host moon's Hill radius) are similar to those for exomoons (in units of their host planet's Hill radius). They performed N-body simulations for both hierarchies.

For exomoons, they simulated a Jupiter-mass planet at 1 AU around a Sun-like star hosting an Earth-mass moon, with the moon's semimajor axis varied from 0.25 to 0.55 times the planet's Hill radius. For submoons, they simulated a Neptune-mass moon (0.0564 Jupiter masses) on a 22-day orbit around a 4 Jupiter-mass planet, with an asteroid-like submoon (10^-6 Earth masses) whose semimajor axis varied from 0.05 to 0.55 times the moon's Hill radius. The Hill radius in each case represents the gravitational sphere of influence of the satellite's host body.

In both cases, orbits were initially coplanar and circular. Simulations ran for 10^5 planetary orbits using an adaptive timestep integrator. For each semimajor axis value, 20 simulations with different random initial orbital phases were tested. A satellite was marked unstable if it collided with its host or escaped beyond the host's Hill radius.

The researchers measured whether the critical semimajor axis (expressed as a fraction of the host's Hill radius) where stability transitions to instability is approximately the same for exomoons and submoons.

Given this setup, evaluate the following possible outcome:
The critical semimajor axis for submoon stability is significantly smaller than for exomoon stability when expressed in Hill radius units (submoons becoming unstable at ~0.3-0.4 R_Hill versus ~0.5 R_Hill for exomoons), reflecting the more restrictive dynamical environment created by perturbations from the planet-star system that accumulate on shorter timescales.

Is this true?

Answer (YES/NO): NO